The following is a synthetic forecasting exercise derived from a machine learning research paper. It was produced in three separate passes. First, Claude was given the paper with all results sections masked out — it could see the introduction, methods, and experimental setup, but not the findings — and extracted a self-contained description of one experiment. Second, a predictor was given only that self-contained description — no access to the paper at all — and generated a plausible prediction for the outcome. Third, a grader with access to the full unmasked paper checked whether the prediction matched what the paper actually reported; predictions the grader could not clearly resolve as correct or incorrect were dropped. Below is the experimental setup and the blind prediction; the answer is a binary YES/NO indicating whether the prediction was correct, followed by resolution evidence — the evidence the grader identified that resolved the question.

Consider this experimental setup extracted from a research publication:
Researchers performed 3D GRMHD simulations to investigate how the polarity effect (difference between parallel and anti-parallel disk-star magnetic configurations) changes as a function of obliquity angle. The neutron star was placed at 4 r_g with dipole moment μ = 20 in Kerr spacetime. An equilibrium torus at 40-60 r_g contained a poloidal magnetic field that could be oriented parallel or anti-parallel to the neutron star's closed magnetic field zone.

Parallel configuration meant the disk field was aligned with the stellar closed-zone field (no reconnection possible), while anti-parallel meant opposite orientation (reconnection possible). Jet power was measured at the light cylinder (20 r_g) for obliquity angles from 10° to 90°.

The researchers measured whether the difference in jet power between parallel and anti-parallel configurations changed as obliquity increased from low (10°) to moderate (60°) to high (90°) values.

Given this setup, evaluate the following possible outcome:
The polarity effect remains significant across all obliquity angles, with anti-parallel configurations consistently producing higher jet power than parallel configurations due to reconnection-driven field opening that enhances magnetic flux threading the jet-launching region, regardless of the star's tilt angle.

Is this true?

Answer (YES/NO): NO